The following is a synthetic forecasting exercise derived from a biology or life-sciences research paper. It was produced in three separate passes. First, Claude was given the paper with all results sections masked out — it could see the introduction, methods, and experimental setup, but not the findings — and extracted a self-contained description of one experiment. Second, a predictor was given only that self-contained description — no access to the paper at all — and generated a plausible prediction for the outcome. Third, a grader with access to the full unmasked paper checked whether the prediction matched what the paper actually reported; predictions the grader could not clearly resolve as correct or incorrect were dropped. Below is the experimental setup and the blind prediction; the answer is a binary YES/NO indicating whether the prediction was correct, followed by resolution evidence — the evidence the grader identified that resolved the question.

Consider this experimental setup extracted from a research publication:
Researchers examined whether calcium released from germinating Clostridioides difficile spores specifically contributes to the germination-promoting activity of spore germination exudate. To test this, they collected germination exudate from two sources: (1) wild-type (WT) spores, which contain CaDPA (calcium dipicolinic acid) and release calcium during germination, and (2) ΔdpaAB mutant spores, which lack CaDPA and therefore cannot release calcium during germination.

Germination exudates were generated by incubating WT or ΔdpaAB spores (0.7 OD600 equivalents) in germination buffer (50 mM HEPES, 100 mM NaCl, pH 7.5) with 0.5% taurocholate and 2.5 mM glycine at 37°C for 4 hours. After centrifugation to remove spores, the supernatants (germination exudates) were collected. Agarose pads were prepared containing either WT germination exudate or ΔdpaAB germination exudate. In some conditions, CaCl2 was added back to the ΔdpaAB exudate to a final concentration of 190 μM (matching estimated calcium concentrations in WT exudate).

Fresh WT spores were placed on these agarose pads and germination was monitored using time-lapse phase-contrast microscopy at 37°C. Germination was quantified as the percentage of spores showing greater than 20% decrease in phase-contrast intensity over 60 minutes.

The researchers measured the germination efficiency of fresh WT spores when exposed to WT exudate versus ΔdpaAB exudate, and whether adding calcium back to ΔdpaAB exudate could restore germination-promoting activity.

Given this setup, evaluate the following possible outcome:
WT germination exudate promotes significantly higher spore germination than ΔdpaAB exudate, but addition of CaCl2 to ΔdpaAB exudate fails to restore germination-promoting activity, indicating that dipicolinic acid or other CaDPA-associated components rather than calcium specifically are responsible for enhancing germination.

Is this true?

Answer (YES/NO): NO